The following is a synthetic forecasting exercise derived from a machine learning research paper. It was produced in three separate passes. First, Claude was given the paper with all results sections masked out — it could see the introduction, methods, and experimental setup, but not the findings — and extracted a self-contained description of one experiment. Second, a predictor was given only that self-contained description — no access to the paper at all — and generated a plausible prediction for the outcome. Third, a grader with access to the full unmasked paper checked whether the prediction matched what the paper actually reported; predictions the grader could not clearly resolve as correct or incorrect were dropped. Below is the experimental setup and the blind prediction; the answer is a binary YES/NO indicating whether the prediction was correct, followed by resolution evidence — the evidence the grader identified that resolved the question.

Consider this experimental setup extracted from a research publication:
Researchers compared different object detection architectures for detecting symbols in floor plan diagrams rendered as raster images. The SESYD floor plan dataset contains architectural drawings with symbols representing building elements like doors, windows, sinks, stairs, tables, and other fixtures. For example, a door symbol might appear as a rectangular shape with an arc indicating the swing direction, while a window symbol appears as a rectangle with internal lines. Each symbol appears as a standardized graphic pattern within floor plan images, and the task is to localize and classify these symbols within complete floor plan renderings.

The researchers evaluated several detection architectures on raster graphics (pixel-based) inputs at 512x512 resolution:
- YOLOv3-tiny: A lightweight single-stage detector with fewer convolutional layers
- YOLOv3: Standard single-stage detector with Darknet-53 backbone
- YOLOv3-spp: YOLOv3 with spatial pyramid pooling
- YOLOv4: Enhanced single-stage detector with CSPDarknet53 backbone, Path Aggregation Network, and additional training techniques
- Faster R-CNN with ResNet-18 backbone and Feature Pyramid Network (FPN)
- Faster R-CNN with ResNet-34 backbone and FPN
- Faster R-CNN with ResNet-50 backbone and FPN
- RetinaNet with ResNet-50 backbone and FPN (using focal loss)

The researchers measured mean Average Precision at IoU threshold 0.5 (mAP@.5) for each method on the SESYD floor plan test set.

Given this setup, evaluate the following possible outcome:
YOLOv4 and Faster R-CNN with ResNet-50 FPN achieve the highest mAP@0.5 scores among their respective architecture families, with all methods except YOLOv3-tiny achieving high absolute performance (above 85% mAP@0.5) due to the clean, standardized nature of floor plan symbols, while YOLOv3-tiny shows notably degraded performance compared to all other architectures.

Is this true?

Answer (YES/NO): NO